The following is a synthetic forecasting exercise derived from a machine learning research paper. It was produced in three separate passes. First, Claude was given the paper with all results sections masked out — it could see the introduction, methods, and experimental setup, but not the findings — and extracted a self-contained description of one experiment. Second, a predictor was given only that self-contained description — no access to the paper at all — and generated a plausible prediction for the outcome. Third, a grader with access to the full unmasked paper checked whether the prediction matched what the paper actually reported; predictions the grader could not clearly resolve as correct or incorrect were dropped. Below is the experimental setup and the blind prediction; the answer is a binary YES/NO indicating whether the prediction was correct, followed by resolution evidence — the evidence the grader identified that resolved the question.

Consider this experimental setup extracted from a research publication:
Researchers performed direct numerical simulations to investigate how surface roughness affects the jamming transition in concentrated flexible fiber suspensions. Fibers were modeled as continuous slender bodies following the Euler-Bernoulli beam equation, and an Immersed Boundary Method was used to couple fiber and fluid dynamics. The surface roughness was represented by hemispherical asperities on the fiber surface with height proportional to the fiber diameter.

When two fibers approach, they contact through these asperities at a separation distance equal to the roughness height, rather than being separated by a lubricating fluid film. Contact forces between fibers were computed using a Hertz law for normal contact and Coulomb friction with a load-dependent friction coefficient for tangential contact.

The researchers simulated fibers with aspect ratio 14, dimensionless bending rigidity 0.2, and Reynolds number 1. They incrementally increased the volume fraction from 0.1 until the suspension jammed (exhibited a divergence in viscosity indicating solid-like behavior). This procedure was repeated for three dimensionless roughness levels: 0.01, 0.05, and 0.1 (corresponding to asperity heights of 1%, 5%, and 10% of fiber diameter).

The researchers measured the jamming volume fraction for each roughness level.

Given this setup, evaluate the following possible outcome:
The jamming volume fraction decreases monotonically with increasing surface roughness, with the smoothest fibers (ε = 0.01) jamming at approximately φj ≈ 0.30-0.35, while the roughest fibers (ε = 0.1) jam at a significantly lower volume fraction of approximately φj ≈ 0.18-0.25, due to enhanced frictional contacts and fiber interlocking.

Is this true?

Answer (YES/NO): NO